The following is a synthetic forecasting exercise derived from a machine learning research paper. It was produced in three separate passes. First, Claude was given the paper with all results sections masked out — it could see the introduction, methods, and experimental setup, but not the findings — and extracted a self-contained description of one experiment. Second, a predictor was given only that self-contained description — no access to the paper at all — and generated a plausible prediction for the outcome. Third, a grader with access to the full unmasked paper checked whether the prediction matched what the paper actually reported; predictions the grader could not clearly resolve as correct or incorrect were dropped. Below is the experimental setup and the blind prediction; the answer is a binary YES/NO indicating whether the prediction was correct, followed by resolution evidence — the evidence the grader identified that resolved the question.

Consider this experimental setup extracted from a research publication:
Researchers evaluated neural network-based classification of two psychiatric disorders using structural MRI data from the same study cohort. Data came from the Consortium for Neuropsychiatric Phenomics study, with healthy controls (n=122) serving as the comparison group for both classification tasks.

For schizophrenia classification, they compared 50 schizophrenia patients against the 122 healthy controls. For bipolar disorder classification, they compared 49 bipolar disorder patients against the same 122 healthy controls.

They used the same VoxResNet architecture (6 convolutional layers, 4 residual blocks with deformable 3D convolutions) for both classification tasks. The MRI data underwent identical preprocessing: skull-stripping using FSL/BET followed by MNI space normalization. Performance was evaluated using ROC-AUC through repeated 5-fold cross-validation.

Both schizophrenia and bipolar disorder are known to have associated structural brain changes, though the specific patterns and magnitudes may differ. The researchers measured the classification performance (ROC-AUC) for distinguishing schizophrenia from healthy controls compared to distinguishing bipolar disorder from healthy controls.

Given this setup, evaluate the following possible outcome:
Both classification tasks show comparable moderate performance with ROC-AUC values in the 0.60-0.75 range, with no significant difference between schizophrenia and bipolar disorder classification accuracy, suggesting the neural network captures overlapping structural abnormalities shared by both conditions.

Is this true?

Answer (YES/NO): NO